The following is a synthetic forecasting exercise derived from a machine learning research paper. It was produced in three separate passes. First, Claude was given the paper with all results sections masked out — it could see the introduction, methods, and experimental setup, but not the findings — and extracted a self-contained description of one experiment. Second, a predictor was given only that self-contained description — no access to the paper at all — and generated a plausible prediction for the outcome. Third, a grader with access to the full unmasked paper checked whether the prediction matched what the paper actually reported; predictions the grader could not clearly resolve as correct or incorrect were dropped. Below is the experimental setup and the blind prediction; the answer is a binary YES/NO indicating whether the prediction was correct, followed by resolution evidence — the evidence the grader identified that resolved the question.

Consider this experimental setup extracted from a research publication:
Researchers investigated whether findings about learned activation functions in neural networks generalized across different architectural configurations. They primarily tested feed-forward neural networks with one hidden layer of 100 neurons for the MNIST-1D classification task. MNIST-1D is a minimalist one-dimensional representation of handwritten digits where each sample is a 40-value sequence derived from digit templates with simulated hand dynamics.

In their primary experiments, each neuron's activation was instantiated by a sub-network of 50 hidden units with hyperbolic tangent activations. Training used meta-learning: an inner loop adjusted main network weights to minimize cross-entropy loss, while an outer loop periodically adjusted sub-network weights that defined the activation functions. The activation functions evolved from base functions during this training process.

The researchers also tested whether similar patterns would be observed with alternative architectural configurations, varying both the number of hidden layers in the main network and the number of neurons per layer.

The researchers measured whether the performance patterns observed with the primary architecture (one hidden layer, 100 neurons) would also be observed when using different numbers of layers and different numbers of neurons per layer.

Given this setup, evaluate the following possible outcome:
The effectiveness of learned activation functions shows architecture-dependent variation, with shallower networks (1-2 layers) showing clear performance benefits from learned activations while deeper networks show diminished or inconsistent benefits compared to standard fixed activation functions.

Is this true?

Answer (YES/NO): NO